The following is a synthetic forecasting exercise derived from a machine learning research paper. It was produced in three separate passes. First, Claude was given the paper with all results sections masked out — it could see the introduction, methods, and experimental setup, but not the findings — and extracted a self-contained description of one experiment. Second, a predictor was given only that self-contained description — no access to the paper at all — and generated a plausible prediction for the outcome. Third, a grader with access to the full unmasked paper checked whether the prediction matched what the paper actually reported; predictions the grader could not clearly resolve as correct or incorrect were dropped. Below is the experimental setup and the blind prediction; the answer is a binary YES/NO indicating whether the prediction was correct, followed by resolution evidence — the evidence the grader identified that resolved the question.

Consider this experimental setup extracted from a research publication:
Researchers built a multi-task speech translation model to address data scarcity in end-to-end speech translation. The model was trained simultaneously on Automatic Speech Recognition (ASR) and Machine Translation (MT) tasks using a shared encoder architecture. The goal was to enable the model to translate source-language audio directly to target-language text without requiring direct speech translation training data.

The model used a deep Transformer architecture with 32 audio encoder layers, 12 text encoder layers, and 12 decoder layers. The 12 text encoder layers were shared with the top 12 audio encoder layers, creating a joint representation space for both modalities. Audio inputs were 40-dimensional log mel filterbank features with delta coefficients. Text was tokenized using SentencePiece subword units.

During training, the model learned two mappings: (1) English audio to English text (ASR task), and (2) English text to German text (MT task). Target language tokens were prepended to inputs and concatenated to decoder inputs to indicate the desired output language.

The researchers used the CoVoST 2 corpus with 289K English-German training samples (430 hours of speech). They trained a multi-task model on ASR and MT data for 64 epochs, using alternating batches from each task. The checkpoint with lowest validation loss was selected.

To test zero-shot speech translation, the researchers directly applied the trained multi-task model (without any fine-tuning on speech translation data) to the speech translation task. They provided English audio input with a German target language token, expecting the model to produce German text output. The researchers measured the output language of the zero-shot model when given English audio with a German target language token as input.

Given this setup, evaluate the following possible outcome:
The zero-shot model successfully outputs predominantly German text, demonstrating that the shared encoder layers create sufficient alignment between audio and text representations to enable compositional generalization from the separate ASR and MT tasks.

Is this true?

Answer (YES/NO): NO